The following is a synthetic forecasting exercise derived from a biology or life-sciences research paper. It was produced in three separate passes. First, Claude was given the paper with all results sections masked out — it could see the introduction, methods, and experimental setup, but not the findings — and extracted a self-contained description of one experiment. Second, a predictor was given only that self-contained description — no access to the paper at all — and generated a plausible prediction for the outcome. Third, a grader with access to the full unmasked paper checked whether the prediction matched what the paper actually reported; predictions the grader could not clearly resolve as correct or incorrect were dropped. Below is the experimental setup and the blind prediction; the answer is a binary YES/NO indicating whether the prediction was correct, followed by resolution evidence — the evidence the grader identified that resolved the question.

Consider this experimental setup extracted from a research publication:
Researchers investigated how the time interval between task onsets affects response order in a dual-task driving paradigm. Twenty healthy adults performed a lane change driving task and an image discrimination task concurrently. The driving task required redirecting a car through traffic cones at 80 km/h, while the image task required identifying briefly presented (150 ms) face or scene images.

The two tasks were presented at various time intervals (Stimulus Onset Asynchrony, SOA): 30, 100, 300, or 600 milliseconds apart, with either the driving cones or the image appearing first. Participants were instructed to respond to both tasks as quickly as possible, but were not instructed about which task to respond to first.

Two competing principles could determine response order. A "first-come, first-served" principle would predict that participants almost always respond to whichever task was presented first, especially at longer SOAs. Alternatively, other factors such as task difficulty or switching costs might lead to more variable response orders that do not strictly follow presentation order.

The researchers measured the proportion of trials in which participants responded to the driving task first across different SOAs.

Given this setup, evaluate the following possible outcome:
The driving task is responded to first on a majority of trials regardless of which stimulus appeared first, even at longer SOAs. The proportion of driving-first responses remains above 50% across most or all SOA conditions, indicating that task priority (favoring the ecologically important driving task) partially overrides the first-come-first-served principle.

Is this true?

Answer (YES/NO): NO